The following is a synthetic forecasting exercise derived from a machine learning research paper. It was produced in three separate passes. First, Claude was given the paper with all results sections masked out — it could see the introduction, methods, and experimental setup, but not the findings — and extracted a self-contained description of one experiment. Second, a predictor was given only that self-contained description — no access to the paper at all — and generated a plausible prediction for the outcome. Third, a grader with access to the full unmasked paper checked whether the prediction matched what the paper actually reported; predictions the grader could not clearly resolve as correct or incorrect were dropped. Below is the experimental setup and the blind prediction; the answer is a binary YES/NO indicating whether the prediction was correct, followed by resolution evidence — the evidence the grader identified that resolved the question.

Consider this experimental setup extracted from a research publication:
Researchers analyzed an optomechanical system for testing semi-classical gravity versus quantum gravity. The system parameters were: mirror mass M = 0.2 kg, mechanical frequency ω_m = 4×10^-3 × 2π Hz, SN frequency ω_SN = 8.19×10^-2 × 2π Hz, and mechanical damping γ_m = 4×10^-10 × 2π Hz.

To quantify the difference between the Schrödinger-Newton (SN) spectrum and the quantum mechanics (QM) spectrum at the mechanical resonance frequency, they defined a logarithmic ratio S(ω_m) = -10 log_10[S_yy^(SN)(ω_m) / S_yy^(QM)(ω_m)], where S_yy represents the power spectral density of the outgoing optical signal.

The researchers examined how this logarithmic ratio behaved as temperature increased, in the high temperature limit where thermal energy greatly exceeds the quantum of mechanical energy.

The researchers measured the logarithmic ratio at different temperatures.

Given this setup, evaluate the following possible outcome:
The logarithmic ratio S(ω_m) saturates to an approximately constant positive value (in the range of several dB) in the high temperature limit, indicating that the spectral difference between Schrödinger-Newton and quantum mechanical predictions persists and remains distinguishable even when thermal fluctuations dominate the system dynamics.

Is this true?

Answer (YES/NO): NO